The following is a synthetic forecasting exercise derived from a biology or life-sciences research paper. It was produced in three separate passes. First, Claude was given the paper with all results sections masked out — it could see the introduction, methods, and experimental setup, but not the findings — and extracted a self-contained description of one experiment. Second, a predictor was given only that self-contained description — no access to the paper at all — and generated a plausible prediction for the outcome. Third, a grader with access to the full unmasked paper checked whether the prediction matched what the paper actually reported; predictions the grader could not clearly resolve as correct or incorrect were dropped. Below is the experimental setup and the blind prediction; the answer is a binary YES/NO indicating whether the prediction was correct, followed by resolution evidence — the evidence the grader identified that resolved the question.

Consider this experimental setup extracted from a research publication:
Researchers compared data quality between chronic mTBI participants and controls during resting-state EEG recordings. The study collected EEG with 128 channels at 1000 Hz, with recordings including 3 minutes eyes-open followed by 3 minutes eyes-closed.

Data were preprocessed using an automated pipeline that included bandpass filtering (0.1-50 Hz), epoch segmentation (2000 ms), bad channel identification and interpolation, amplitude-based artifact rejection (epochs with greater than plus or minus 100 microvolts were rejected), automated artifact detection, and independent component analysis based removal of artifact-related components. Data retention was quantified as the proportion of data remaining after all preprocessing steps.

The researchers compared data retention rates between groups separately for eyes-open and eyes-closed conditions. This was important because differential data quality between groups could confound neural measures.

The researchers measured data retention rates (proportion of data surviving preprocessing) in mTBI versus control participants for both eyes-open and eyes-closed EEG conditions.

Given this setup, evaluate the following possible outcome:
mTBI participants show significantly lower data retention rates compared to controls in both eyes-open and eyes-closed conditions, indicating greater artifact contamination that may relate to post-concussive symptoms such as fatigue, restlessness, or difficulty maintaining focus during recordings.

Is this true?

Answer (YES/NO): NO